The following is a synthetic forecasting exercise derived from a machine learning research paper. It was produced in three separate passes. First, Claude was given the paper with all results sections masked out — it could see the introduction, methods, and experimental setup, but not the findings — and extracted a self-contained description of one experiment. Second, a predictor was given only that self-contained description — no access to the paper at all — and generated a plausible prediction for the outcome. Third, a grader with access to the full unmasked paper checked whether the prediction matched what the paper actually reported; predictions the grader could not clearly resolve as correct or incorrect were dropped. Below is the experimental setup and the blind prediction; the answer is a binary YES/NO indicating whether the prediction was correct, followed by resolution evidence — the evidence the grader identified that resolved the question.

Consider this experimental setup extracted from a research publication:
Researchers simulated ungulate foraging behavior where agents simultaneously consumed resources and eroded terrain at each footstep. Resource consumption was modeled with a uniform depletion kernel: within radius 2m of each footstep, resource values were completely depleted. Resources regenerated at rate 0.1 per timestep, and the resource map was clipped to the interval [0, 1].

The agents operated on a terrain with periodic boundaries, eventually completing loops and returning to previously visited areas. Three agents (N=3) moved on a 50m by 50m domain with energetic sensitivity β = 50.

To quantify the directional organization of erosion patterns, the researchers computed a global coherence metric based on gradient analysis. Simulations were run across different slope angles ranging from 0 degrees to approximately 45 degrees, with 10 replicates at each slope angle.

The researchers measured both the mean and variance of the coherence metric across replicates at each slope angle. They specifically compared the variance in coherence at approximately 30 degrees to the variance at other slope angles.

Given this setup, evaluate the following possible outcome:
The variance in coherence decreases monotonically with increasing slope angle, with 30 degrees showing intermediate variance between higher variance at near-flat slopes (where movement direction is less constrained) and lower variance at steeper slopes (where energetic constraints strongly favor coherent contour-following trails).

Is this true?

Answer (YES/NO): NO